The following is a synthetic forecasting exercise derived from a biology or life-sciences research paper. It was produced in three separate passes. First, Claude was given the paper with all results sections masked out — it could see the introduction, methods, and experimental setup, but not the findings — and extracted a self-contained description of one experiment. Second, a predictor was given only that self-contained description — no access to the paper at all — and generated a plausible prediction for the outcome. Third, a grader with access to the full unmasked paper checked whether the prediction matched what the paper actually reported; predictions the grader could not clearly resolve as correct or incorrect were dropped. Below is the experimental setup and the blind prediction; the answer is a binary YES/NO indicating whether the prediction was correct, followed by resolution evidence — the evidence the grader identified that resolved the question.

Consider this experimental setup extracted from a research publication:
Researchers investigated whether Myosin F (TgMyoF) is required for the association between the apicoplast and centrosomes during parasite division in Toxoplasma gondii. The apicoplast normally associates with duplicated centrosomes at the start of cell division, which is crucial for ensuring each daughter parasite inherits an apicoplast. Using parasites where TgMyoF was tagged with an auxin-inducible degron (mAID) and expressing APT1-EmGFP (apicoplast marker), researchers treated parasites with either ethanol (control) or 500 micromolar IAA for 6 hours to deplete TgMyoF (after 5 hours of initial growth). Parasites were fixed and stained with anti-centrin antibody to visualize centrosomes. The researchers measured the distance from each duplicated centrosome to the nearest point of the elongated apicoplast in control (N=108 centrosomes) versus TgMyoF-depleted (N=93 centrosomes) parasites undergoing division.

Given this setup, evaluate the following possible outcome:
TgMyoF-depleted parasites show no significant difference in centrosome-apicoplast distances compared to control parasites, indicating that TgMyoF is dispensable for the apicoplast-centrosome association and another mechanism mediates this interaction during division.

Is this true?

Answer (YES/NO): NO